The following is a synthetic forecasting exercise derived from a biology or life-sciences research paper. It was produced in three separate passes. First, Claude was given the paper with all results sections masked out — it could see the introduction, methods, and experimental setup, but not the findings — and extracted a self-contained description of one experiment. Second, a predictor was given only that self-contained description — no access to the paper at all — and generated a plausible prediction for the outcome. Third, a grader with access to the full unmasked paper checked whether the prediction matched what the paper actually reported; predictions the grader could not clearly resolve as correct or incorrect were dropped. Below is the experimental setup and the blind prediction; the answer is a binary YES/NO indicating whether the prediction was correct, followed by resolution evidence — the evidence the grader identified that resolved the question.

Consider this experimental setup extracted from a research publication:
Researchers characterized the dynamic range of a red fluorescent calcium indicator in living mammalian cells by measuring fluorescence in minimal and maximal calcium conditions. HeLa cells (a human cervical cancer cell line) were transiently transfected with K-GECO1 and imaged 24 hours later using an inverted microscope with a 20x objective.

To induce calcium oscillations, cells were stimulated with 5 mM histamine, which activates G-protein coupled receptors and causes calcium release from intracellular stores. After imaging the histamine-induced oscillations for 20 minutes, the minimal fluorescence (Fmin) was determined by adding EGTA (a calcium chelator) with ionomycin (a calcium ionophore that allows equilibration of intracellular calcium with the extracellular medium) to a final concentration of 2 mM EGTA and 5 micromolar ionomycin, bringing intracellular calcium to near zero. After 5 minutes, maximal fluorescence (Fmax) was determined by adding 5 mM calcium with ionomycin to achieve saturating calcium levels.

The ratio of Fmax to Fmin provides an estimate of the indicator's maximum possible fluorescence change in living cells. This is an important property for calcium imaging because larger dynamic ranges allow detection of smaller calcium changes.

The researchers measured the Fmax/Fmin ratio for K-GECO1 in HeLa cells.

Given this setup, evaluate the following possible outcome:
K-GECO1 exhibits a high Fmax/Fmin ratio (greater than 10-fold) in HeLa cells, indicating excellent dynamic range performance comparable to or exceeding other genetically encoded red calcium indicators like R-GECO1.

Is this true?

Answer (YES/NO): NO